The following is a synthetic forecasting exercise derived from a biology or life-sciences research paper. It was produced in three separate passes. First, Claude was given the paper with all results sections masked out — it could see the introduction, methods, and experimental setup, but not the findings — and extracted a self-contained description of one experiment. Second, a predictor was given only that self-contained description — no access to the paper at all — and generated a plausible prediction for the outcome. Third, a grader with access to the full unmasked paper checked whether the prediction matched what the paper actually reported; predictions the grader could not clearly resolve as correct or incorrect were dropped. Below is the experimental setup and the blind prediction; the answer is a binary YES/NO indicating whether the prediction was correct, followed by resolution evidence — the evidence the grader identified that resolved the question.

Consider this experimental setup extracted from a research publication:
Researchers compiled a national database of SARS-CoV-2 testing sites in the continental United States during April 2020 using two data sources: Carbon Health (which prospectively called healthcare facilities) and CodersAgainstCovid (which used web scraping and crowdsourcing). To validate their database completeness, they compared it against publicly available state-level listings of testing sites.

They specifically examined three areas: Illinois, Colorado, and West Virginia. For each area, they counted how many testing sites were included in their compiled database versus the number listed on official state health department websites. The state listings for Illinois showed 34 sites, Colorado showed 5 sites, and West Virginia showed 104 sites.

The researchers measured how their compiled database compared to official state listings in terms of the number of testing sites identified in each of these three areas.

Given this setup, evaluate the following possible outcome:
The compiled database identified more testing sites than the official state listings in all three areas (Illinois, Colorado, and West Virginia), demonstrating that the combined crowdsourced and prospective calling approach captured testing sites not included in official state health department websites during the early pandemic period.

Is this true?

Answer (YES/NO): NO